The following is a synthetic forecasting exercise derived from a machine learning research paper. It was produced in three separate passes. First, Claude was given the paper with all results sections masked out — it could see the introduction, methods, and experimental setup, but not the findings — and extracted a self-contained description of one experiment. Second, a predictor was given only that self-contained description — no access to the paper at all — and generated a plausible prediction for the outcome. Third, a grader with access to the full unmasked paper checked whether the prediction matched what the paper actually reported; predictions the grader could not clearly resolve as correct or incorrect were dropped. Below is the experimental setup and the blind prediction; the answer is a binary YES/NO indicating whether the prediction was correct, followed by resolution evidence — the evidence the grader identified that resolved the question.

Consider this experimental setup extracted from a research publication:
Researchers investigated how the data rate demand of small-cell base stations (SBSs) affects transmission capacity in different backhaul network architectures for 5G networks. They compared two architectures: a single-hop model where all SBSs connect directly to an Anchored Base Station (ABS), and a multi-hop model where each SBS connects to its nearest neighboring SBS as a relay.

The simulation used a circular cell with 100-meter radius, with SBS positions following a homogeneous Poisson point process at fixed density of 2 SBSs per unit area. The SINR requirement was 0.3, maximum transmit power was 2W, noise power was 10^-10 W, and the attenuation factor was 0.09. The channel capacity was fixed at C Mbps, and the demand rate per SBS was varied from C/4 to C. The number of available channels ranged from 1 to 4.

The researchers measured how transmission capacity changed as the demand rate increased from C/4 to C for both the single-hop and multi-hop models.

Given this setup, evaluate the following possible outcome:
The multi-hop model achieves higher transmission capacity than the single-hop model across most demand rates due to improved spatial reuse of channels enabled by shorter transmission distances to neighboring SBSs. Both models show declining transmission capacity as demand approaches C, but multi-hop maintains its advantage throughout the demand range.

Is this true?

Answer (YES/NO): NO